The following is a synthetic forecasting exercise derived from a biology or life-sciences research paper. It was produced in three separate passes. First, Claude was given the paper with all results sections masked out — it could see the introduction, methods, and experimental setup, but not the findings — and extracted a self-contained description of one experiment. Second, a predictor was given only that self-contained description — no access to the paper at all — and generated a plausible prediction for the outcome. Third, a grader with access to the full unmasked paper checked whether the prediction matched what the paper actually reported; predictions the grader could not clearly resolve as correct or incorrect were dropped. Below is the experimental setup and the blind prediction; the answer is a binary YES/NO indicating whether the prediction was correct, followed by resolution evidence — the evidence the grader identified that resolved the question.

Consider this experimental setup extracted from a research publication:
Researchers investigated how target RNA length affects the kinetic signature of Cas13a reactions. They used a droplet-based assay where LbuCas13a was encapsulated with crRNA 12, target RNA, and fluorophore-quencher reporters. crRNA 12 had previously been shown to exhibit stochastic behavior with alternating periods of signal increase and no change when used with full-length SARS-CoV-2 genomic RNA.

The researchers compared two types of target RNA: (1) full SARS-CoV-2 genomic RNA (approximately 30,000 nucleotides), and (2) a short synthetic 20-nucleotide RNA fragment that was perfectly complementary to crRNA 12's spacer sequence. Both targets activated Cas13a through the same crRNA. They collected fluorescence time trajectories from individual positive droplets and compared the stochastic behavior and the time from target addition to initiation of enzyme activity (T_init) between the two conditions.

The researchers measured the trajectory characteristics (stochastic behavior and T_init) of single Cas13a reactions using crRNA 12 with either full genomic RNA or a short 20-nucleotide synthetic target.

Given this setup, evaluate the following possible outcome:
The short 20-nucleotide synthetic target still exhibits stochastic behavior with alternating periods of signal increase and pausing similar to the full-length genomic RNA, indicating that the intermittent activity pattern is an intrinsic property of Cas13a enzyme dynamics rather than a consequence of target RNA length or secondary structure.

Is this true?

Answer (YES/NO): NO